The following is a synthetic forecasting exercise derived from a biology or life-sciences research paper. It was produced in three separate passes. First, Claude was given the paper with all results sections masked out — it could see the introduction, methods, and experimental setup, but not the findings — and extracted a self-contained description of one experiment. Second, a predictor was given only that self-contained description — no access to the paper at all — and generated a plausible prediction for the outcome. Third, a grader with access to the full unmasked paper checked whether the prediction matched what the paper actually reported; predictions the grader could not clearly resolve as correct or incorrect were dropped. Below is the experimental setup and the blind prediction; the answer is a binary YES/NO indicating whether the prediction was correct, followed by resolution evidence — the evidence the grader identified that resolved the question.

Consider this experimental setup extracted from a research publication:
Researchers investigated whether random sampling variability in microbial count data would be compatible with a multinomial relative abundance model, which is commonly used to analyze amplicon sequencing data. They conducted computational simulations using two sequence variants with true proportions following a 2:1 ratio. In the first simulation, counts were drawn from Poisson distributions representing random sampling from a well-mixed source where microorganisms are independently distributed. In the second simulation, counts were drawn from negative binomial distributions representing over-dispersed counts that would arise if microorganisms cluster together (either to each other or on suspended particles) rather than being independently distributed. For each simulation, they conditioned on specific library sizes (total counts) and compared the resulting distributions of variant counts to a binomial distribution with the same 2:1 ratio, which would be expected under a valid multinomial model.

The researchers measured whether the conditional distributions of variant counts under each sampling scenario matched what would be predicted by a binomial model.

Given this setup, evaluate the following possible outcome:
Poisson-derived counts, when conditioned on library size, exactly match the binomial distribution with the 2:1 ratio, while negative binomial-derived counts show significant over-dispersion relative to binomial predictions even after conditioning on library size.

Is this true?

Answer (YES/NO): NO